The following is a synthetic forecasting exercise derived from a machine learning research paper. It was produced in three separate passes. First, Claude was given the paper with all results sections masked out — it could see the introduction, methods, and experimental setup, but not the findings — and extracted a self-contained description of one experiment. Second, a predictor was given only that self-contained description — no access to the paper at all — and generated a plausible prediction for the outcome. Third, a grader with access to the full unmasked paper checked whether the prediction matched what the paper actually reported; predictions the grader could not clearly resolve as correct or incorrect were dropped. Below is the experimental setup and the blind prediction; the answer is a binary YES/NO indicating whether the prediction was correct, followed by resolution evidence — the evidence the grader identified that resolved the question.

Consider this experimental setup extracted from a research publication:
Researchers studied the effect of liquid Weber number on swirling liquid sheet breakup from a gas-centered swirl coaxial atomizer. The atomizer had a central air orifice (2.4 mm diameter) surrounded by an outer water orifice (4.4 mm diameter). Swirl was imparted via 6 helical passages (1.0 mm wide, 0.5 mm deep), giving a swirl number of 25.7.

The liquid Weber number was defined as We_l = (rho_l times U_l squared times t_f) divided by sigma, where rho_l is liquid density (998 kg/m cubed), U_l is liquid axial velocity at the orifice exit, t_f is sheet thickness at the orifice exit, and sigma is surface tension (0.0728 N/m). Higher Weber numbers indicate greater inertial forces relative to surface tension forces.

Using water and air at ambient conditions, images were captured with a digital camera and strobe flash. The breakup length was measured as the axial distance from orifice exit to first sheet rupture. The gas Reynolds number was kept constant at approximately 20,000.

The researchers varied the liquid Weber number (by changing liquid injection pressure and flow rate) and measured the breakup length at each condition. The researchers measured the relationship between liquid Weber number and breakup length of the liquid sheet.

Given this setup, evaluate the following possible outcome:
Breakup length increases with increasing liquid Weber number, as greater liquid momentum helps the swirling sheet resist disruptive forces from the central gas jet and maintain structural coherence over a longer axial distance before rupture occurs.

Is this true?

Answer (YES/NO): YES